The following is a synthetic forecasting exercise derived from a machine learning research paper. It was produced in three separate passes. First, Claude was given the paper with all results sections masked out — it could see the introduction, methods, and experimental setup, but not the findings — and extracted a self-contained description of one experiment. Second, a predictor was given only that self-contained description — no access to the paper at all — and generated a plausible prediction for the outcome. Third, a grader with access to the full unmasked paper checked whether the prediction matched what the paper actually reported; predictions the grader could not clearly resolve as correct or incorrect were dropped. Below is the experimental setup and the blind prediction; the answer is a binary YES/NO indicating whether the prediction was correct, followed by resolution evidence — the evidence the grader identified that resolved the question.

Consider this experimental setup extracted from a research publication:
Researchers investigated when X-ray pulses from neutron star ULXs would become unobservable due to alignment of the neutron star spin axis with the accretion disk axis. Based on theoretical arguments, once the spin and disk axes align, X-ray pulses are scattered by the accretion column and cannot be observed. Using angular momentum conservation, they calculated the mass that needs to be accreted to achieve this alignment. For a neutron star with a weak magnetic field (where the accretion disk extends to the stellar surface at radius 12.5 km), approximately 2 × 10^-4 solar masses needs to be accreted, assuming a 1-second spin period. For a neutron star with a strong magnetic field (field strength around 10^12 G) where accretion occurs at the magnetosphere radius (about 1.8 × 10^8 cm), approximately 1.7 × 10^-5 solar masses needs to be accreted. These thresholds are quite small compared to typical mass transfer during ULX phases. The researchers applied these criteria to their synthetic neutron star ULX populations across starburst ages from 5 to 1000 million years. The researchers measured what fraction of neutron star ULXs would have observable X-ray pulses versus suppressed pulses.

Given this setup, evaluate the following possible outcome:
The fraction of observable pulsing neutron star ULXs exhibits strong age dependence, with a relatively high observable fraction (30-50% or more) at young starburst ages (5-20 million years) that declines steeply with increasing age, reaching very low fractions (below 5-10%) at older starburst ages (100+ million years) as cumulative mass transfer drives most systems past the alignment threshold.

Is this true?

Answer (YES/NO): NO